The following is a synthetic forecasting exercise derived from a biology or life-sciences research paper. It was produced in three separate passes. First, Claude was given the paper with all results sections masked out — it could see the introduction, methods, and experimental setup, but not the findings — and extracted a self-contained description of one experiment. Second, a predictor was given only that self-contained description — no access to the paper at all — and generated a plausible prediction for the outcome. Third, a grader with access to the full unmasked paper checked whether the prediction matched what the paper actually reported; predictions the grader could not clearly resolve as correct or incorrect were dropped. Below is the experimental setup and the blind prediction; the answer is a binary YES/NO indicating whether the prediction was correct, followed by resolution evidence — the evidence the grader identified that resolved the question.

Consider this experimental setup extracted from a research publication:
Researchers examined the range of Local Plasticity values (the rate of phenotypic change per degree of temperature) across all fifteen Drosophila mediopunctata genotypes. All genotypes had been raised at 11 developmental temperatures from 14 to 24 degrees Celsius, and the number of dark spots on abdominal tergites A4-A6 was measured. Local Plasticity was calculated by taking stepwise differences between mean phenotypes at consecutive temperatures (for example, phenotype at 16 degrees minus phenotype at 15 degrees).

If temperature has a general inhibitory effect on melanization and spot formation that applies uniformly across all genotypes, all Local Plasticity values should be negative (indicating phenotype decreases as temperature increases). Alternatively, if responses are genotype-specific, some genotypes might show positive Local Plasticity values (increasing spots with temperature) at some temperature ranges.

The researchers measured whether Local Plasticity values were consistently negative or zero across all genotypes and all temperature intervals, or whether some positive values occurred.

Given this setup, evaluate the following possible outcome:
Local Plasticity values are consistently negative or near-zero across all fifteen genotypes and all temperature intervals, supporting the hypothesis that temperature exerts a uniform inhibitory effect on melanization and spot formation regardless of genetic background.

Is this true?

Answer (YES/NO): YES